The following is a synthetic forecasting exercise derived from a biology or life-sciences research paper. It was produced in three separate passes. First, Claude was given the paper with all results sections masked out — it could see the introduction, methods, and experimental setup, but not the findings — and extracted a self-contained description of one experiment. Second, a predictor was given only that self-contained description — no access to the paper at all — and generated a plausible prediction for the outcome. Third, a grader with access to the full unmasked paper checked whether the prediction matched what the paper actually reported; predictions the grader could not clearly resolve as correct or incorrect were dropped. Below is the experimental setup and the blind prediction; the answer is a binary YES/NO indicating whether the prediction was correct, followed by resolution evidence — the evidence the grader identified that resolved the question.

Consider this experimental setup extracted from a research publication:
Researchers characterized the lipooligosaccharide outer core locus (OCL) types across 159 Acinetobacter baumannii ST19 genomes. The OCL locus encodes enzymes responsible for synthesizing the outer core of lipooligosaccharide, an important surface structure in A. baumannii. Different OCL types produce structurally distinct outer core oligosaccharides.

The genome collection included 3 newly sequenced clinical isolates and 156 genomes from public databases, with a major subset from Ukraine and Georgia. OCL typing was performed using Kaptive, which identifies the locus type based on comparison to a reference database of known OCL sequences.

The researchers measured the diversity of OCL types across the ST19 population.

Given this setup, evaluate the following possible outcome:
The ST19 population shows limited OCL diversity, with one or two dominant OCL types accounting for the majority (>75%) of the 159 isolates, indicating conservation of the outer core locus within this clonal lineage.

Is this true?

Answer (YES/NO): YES